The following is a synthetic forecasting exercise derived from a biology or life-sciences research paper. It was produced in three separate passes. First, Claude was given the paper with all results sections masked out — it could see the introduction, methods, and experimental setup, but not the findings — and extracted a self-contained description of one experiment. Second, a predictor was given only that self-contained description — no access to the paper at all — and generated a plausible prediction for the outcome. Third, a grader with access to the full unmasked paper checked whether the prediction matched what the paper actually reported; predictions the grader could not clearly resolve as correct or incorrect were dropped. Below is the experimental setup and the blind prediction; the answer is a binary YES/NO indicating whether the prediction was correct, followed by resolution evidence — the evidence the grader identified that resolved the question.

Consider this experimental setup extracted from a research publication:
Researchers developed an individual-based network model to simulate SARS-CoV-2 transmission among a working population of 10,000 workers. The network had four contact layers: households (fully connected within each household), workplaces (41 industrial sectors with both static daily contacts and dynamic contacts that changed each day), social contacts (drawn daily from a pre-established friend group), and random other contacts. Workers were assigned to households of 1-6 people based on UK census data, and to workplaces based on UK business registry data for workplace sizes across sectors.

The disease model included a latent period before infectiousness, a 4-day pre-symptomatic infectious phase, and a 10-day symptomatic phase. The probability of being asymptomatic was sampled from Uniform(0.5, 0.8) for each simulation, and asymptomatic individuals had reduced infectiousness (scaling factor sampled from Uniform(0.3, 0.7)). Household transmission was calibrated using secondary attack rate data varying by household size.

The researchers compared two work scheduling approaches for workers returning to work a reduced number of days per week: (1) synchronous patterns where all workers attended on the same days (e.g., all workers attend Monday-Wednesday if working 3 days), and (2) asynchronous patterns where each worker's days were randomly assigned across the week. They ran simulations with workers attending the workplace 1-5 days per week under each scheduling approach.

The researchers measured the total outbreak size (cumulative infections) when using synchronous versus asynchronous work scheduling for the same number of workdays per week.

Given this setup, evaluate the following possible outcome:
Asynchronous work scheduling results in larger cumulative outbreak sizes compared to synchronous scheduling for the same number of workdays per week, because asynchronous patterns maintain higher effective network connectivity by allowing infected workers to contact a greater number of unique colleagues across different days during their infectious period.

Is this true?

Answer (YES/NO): NO